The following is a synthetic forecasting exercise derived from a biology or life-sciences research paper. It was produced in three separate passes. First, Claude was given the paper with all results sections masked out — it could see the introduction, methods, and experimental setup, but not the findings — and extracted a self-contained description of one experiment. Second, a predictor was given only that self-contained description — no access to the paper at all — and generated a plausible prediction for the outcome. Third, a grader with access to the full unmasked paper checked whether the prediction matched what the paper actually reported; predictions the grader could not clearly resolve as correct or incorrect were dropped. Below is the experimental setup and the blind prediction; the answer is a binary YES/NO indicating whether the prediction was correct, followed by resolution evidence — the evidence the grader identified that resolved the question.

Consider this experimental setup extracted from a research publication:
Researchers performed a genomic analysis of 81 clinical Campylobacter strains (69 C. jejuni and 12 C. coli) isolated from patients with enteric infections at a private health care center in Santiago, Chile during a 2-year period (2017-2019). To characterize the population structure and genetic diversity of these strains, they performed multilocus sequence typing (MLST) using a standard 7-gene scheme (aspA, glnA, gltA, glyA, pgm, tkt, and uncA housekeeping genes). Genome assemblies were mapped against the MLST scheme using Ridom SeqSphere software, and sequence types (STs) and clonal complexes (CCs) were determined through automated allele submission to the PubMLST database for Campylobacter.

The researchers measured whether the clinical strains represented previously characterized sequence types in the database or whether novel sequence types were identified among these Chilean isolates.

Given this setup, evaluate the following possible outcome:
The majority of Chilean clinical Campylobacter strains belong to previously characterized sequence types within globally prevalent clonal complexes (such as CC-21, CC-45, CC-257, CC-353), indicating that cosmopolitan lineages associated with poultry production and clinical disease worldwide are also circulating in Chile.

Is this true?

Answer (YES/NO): NO